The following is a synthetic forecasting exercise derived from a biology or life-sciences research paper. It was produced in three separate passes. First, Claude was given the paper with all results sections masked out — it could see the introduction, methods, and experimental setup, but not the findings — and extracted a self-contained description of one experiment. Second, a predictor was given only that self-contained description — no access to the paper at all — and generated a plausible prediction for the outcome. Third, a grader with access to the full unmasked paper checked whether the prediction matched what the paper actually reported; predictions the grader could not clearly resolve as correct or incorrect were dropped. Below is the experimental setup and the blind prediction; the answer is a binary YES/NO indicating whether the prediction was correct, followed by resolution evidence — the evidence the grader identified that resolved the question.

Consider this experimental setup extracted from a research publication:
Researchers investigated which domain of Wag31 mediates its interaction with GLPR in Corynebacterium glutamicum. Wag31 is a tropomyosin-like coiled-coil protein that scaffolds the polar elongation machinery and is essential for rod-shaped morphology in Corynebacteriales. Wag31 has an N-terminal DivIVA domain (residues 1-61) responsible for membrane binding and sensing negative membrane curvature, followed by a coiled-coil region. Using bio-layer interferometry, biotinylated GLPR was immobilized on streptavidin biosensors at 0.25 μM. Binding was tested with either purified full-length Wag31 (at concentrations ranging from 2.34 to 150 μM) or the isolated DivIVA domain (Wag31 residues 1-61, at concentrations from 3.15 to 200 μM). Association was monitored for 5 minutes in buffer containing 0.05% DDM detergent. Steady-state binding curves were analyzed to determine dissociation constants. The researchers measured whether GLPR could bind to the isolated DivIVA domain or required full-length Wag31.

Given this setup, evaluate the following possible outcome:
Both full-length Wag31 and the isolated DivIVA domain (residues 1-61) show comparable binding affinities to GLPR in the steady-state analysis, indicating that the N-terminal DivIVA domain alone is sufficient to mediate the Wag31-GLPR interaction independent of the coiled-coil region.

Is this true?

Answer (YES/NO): NO